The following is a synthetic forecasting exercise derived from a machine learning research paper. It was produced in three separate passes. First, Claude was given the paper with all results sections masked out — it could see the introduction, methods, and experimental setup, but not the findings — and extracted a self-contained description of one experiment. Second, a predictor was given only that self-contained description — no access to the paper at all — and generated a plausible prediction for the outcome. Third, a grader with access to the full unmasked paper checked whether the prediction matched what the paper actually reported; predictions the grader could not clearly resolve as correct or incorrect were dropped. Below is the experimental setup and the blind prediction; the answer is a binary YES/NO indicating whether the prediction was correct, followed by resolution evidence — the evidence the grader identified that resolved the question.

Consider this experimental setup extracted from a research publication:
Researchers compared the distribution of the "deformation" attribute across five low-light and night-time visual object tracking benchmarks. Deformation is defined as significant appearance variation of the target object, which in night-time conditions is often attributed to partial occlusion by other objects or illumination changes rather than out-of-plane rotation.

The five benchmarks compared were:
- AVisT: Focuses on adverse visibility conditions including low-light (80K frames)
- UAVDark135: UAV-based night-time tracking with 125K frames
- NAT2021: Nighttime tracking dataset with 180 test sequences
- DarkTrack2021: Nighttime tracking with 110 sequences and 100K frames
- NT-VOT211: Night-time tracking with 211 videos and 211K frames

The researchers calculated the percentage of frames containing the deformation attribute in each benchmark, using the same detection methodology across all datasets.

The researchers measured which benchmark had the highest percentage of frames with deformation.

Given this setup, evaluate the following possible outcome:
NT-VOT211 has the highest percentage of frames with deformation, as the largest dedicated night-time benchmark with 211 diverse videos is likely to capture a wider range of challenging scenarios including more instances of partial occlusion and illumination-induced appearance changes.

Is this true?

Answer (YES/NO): NO